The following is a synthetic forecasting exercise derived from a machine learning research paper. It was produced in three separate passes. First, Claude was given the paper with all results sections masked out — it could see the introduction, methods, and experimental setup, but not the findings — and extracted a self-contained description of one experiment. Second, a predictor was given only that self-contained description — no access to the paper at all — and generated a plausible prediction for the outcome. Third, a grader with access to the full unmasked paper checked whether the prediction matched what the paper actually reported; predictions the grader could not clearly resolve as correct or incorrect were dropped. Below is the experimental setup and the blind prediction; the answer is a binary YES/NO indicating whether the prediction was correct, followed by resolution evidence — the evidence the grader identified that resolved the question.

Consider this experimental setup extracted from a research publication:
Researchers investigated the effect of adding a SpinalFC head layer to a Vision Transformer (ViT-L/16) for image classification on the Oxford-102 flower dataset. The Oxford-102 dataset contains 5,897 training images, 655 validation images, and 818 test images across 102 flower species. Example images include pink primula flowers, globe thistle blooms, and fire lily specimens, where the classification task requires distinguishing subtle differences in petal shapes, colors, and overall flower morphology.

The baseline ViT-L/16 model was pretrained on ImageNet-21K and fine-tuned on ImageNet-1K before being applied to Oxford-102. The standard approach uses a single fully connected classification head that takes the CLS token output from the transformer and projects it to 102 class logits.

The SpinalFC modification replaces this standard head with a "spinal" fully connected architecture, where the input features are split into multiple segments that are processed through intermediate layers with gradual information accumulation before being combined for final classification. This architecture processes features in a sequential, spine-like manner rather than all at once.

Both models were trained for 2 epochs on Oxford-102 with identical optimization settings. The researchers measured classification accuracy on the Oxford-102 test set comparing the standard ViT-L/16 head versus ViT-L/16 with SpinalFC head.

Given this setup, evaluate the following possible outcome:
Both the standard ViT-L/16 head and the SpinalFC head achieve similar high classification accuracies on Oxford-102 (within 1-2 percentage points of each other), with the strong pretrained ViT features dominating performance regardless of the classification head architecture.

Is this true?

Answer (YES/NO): YES